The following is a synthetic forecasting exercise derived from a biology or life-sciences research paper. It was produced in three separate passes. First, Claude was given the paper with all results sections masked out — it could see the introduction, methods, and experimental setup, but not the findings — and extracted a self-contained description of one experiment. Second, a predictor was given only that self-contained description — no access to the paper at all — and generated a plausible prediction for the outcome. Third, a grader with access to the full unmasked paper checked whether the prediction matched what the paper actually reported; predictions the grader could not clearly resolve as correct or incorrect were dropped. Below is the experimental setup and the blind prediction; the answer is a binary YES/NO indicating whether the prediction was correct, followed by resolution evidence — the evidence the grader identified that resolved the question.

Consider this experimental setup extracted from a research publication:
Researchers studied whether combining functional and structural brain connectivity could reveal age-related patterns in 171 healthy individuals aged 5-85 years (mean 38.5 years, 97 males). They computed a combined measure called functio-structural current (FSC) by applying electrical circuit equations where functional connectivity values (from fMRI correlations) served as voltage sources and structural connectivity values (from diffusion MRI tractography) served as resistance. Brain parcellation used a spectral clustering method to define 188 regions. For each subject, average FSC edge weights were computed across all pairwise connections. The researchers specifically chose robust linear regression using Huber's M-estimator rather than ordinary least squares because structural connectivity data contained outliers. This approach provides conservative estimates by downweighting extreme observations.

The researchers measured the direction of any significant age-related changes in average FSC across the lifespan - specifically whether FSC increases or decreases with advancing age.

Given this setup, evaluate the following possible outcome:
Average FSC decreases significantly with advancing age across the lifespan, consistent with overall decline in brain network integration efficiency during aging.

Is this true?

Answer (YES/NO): NO